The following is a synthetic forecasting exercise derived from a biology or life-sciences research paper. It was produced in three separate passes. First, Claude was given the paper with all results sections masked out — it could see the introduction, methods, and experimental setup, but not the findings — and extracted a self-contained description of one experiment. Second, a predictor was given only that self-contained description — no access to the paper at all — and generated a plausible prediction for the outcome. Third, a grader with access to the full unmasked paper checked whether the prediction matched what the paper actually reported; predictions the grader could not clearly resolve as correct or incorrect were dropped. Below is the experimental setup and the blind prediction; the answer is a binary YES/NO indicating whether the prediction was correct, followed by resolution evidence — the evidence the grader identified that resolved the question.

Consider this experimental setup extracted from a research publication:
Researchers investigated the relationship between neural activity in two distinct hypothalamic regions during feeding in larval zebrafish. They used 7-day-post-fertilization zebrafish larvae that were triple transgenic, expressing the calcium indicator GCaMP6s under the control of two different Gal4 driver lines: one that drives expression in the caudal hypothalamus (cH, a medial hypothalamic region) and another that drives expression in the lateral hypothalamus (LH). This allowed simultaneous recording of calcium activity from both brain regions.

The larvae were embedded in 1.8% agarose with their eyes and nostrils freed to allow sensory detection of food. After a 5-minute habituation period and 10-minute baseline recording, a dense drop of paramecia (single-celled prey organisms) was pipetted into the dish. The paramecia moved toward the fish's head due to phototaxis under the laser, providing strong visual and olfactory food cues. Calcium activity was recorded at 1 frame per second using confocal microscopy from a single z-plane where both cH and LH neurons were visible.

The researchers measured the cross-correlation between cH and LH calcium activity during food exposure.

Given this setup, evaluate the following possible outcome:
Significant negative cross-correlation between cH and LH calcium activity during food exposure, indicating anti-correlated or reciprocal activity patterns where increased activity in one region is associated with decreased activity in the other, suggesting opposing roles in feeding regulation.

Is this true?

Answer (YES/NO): YES